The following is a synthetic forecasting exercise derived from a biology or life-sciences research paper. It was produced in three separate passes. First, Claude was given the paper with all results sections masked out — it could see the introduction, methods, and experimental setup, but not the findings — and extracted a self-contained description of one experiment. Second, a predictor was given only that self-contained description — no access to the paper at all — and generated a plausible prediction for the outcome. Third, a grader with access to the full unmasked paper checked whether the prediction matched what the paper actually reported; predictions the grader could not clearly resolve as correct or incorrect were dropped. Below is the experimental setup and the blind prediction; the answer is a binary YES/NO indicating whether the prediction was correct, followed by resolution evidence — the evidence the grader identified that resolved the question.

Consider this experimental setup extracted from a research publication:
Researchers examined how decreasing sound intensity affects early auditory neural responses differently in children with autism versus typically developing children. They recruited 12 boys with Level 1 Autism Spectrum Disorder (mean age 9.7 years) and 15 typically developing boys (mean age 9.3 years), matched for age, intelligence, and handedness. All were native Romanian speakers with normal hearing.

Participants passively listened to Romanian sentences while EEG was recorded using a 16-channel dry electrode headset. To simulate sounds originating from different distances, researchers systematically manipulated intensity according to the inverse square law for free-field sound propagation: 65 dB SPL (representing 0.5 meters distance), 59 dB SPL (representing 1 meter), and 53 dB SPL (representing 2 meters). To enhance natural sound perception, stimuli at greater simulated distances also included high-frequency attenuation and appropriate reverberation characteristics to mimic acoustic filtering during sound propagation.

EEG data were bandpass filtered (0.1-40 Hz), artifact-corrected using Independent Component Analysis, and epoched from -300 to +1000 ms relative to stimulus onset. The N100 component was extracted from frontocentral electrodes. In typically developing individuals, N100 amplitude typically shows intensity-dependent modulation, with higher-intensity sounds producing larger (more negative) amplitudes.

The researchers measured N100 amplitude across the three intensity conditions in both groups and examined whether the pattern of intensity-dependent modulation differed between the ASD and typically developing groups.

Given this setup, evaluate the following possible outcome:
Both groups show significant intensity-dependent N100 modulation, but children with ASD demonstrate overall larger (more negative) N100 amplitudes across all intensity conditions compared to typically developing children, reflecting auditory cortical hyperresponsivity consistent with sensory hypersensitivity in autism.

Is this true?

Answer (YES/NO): NO